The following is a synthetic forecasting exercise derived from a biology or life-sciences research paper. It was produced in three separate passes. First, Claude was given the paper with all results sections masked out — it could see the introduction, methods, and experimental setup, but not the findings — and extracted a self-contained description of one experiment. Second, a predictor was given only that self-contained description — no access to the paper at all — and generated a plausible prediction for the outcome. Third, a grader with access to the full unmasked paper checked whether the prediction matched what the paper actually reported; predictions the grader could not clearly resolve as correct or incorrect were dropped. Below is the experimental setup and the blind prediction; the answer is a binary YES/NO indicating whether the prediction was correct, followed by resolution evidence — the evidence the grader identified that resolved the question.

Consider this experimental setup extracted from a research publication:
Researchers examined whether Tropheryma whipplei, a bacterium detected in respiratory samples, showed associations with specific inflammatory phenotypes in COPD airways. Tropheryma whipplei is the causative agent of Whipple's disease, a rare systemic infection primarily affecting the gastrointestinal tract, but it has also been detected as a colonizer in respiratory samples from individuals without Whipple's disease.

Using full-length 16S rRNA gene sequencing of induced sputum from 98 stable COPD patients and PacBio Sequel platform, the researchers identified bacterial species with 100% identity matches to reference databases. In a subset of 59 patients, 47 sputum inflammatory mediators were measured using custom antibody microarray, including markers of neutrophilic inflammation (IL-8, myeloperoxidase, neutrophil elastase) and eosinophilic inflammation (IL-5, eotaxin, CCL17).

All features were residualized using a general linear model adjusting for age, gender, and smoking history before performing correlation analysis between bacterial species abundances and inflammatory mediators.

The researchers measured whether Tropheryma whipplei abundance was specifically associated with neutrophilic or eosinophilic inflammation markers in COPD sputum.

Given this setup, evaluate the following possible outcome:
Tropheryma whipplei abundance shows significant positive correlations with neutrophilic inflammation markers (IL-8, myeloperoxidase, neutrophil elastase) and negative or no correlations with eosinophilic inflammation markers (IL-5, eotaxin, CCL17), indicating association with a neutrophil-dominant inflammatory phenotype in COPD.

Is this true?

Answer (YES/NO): NO